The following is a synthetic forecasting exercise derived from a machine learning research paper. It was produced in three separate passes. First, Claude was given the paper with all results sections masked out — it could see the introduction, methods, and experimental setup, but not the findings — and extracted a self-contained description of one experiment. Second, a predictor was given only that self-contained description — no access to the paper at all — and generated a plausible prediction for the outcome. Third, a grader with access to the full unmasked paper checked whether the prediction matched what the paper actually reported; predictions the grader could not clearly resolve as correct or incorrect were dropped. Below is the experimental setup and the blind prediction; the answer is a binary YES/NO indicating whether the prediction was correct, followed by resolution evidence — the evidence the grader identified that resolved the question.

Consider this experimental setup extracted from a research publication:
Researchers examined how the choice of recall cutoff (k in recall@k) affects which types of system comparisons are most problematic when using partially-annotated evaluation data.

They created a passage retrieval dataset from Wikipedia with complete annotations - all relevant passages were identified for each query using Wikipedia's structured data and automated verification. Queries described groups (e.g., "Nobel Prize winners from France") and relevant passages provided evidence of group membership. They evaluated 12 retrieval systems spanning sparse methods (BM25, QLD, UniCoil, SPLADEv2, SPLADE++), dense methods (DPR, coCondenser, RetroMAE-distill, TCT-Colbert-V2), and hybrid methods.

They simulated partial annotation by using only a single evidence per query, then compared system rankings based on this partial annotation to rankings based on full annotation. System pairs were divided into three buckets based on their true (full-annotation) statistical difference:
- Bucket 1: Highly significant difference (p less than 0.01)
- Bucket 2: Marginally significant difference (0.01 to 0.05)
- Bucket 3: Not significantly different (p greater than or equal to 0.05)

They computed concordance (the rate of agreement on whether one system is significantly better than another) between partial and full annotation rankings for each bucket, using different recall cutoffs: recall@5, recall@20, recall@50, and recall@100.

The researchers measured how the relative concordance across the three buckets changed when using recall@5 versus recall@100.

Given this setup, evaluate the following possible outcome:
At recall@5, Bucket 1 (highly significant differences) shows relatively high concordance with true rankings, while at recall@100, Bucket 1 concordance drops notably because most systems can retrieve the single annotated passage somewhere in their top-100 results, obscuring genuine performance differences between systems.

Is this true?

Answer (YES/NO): NO